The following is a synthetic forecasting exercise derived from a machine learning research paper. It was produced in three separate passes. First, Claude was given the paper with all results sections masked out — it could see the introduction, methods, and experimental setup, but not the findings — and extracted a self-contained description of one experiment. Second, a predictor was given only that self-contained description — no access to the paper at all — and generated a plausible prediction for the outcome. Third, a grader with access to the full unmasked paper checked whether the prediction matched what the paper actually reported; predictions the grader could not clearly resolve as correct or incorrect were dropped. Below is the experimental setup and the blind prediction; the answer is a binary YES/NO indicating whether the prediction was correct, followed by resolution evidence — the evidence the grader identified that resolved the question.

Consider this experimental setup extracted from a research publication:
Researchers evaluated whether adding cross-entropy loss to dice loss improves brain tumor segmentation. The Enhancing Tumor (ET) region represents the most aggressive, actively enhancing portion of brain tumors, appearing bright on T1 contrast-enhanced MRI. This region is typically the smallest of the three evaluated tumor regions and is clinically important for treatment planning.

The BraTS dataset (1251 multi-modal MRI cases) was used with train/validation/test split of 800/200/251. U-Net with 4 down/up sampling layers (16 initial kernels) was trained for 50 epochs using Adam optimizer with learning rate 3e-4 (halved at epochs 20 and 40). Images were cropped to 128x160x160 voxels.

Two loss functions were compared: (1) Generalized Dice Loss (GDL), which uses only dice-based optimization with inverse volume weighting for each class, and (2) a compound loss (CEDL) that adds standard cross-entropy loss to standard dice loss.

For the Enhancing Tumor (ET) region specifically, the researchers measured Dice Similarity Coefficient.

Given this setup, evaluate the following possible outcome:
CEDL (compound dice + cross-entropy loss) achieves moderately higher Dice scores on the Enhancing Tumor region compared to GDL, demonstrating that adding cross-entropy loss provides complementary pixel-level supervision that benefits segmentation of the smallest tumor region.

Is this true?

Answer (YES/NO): NO